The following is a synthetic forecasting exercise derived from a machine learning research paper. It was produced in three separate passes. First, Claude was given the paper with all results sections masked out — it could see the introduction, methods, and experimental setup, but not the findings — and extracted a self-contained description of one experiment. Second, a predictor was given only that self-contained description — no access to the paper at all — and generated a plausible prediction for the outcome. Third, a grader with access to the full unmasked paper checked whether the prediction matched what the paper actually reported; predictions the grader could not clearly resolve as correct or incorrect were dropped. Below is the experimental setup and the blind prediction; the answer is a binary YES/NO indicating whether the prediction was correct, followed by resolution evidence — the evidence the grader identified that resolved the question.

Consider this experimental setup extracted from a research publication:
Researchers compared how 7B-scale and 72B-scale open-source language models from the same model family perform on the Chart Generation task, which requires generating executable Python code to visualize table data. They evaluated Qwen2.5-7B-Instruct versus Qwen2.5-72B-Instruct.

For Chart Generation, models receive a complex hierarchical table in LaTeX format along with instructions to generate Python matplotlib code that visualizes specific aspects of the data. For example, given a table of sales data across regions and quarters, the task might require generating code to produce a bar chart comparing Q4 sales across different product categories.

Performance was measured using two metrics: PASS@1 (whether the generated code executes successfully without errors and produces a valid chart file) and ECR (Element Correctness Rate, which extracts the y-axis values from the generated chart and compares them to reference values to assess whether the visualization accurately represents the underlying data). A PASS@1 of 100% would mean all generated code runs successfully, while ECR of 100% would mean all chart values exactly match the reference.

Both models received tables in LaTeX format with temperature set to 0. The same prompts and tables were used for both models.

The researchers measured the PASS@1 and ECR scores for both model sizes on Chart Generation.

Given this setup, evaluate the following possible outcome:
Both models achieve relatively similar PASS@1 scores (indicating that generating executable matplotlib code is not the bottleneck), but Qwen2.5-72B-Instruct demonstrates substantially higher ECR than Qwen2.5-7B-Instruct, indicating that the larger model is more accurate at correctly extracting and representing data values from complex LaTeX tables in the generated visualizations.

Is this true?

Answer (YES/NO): NO